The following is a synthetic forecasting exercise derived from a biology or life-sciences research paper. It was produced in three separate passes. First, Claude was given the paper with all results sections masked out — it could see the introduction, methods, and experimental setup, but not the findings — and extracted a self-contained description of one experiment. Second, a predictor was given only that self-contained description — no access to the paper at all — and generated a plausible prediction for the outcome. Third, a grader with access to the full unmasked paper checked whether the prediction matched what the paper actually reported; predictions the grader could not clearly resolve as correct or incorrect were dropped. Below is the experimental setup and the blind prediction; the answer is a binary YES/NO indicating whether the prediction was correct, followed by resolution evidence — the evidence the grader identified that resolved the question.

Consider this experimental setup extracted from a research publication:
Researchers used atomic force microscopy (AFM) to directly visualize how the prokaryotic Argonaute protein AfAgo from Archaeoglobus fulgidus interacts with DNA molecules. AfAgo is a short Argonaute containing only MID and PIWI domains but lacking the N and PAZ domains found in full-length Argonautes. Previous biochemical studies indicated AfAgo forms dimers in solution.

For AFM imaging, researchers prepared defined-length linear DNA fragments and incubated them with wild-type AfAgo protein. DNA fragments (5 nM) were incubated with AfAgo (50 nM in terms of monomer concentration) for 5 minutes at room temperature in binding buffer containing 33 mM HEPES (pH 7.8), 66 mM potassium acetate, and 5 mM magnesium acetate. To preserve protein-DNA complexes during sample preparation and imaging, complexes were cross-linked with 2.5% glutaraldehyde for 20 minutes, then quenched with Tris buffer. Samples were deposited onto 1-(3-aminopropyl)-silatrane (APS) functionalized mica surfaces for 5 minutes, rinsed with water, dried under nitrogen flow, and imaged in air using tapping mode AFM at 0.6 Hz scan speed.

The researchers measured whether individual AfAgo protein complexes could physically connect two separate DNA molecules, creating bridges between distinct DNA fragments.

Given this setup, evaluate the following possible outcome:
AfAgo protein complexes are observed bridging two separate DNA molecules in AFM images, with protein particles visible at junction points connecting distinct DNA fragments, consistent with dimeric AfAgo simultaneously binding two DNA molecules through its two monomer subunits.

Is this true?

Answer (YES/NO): YES